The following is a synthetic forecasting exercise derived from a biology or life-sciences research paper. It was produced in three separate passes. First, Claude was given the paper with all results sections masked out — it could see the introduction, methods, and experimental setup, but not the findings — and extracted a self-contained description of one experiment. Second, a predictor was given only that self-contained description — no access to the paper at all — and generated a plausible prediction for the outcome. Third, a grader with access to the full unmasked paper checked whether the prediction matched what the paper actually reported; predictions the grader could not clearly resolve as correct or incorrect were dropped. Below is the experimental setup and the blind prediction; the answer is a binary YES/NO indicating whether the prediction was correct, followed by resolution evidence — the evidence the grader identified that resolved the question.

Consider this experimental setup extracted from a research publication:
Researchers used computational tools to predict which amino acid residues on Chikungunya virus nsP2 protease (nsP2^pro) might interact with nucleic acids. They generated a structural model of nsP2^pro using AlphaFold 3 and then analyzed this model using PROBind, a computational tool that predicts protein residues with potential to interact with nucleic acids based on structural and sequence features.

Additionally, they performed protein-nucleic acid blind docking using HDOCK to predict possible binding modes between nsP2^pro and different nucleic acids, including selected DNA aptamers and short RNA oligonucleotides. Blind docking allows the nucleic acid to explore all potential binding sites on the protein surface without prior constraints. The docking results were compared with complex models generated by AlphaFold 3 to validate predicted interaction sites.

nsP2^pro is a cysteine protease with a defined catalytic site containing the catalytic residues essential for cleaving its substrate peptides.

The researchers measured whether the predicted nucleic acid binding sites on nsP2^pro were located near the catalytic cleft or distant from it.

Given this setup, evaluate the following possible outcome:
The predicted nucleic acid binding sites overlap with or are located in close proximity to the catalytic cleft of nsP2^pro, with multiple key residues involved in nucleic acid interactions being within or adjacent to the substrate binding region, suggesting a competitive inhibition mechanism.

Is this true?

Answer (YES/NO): NO